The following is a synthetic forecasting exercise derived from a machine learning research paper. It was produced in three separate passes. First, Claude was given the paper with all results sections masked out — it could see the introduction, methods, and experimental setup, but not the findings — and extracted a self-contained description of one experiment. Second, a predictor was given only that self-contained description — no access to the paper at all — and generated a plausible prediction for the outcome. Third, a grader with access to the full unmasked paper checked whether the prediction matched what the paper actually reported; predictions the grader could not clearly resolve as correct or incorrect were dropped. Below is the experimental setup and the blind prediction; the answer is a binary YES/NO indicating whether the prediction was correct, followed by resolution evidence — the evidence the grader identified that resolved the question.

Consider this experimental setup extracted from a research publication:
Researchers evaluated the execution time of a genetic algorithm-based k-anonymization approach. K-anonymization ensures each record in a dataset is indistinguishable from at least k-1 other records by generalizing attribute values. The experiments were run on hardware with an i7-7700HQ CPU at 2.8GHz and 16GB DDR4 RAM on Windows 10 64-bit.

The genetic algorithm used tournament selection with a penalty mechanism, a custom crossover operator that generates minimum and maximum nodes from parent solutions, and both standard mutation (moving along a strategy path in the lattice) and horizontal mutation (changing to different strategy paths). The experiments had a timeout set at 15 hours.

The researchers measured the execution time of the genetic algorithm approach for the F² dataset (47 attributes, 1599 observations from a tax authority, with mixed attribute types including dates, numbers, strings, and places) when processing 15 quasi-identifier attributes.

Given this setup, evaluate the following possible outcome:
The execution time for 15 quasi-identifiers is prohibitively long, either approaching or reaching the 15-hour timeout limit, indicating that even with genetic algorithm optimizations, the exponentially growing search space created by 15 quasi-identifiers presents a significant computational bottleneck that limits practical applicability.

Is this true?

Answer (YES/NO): NO